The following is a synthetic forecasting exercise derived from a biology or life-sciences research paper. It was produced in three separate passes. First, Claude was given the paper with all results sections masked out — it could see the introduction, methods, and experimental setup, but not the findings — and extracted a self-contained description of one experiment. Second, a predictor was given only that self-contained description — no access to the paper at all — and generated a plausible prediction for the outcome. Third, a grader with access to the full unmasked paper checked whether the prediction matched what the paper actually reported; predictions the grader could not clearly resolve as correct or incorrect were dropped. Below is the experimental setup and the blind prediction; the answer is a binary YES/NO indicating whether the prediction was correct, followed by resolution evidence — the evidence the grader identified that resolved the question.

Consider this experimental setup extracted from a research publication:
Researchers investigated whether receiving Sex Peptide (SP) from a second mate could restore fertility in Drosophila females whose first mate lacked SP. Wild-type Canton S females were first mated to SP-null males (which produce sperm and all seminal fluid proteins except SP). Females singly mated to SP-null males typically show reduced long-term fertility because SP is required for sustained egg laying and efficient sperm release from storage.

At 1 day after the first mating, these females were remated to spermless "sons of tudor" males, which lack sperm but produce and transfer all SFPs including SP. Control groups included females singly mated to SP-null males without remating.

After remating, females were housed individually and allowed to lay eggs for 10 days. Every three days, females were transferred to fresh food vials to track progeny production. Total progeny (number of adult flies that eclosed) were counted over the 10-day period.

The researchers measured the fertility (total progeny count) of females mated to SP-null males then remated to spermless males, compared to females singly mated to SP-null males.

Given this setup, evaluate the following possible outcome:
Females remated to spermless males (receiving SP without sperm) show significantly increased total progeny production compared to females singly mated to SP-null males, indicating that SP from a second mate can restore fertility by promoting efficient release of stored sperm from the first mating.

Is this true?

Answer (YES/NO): YES